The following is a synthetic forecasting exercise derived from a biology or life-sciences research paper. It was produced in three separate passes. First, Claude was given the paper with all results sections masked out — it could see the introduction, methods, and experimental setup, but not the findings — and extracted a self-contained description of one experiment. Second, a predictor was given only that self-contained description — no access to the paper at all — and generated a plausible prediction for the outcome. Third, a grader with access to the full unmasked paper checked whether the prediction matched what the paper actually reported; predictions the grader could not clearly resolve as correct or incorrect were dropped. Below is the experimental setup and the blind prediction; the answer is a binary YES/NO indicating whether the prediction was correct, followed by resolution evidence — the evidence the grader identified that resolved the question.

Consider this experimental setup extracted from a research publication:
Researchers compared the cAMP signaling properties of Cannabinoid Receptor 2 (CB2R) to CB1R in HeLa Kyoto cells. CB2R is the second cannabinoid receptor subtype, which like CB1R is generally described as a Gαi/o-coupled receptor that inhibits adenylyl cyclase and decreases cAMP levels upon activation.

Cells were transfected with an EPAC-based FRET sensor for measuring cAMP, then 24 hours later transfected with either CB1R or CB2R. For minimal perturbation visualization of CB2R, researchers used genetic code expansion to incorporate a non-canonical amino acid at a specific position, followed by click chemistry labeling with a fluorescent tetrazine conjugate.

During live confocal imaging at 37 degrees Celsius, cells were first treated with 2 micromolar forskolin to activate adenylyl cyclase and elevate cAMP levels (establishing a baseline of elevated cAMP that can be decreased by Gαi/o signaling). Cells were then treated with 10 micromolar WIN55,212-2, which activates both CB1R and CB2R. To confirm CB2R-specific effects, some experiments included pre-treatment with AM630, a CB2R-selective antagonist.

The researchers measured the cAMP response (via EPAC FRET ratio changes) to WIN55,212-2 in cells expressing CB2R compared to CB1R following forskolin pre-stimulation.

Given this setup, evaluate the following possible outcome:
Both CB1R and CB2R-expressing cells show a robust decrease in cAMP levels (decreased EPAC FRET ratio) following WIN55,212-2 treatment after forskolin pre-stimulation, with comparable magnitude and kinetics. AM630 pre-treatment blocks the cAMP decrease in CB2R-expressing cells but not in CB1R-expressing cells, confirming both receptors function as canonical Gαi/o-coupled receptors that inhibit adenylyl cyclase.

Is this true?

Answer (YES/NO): NO